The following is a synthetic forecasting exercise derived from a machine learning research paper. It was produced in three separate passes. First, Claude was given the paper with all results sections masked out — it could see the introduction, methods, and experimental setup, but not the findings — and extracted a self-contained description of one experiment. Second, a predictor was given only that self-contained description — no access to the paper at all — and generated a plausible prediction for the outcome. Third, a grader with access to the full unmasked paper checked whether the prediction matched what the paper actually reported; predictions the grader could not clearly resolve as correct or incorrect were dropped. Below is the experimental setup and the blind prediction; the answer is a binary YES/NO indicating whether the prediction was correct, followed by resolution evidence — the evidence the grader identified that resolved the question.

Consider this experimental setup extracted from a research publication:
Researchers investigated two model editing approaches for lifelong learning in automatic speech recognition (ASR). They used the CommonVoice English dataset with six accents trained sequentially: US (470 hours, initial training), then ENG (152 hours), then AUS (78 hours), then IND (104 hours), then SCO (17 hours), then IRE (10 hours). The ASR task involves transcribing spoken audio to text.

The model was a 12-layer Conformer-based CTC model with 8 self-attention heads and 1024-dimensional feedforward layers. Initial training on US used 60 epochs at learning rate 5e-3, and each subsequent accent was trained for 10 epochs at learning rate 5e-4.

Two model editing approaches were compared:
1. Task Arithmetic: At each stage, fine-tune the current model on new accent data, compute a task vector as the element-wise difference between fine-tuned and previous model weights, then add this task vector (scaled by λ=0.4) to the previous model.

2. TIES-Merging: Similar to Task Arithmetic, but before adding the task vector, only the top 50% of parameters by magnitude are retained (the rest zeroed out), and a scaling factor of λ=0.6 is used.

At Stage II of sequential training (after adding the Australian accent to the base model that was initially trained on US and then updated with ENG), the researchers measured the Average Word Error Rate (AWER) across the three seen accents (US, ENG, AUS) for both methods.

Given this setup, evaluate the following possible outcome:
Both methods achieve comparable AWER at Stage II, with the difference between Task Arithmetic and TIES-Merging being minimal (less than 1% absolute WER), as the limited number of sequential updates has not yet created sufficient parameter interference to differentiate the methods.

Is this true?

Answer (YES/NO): YES